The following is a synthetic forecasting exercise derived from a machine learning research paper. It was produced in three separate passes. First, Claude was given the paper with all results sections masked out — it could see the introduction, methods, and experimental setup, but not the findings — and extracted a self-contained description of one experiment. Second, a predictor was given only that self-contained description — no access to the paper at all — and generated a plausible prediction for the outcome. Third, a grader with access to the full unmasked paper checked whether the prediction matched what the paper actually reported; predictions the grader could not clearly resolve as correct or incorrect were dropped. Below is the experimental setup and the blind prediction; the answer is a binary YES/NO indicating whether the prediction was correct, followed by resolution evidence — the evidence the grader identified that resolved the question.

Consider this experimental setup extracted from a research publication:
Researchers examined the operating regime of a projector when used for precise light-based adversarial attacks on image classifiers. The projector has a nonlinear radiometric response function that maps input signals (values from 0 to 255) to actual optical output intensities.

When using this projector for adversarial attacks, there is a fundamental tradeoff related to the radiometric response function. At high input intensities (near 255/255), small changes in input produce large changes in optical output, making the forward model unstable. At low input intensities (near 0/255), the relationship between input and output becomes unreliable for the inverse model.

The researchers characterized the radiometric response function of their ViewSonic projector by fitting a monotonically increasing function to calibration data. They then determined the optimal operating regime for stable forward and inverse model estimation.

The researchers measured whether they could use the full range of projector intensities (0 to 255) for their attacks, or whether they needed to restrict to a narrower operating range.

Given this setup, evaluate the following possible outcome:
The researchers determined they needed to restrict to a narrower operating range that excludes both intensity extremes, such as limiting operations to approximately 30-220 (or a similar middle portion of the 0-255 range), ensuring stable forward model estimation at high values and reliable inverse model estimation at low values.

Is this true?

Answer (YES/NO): YES